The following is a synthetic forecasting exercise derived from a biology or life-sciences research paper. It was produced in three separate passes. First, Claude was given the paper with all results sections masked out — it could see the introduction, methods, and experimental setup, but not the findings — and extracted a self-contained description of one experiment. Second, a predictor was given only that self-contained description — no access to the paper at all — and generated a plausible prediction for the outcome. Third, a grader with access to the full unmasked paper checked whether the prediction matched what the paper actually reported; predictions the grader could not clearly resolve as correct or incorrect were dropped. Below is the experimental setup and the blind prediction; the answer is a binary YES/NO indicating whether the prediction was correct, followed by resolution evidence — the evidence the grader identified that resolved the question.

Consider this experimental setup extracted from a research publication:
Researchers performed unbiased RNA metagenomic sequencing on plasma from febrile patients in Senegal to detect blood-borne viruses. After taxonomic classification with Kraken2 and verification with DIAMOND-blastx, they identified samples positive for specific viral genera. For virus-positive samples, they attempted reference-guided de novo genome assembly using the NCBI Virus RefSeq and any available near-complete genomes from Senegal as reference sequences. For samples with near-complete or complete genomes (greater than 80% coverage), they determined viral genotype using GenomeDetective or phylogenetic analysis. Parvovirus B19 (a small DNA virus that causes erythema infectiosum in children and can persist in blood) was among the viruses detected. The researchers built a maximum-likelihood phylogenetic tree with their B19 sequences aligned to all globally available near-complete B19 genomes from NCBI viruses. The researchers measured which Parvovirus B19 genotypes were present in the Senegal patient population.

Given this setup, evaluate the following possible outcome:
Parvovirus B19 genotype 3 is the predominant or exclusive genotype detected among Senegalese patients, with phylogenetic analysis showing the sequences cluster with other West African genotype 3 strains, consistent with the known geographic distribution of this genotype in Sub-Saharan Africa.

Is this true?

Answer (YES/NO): NO